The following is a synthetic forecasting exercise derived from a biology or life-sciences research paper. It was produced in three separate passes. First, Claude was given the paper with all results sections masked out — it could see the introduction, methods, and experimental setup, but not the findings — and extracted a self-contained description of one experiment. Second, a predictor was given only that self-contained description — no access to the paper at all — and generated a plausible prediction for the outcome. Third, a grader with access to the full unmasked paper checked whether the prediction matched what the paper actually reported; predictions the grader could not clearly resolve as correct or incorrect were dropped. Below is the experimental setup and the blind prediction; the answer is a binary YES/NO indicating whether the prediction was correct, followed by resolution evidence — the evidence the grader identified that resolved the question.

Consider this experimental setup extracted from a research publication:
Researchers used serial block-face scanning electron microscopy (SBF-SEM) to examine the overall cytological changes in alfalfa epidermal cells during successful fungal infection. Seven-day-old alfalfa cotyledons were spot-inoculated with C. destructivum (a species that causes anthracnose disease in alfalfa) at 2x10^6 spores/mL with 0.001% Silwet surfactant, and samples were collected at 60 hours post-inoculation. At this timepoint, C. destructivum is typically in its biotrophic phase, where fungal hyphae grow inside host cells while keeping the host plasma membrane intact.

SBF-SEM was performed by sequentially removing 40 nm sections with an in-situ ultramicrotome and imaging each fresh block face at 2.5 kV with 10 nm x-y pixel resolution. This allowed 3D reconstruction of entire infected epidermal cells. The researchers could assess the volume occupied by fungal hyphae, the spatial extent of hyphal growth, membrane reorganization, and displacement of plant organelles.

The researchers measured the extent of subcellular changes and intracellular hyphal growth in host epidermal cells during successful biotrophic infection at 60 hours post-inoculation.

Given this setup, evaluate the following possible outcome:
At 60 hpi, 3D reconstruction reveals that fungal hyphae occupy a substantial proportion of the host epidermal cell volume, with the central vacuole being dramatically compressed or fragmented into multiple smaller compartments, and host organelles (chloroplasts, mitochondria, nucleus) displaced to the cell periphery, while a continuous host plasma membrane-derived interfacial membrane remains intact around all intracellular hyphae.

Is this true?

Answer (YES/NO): NO